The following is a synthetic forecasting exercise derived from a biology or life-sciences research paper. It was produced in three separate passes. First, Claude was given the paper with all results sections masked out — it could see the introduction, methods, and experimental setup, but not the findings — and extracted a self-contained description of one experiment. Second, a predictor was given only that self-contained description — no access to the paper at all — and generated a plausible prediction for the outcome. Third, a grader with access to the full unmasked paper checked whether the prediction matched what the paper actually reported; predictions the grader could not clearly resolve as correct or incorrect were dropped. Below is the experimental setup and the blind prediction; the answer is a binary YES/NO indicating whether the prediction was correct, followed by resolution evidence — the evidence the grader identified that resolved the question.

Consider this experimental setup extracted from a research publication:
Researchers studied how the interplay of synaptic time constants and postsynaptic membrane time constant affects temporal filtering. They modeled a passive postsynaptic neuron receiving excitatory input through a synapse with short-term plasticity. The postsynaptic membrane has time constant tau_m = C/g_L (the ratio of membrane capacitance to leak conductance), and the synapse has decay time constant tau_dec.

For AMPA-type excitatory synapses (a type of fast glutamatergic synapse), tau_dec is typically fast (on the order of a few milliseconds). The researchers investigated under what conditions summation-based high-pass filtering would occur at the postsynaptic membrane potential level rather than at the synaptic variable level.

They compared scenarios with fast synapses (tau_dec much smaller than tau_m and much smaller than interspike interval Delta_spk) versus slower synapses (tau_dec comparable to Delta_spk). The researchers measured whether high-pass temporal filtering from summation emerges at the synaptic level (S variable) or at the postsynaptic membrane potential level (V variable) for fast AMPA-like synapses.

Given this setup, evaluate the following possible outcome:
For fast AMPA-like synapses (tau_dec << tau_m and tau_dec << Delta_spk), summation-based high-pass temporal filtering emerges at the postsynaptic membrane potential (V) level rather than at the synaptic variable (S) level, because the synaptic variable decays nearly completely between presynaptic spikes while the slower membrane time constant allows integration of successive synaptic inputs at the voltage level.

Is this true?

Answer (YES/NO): YES